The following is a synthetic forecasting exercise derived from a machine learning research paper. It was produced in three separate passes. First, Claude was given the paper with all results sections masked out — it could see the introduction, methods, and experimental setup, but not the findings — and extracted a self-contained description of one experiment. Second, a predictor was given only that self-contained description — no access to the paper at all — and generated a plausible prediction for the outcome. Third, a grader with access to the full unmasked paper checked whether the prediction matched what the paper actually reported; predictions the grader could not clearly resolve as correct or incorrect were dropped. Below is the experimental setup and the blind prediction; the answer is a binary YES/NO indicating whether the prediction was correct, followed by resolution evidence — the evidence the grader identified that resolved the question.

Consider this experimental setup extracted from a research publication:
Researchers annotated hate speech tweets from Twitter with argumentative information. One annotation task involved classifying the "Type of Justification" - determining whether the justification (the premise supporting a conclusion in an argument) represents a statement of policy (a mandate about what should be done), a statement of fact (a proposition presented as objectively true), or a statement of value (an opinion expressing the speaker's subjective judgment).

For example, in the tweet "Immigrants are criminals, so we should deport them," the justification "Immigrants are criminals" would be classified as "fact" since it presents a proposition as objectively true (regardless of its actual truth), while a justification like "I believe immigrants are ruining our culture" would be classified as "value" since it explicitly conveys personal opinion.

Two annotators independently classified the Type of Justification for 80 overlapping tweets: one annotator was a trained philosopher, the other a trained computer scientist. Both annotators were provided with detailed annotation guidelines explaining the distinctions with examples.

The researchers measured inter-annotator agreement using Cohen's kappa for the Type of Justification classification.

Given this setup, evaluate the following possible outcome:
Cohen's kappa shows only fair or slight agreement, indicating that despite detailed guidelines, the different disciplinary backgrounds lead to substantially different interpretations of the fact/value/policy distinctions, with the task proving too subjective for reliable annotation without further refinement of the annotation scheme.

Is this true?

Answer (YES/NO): NO